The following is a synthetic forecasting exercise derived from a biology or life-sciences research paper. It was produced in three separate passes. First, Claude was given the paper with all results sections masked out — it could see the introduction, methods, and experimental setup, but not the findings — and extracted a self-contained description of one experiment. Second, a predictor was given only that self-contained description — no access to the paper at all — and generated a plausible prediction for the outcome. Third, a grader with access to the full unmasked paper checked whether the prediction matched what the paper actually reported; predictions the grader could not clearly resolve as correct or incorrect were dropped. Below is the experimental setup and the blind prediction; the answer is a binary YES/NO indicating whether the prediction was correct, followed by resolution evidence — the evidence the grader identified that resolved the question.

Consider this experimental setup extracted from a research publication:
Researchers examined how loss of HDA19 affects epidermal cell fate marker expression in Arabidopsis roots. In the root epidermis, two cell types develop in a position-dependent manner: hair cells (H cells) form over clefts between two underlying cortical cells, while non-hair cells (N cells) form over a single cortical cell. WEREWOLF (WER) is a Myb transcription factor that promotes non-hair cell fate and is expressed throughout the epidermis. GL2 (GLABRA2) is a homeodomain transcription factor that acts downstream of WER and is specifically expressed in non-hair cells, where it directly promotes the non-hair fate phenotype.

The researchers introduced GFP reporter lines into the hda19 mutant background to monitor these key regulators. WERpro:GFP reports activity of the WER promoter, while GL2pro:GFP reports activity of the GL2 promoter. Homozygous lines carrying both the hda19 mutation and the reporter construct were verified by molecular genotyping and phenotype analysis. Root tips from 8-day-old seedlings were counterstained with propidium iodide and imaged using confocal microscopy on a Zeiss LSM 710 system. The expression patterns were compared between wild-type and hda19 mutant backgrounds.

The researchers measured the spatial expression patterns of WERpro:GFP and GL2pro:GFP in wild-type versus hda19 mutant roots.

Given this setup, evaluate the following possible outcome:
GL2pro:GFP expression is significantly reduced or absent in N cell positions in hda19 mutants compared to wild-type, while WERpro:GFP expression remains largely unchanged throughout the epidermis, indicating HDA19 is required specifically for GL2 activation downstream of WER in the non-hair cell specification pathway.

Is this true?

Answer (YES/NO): YES